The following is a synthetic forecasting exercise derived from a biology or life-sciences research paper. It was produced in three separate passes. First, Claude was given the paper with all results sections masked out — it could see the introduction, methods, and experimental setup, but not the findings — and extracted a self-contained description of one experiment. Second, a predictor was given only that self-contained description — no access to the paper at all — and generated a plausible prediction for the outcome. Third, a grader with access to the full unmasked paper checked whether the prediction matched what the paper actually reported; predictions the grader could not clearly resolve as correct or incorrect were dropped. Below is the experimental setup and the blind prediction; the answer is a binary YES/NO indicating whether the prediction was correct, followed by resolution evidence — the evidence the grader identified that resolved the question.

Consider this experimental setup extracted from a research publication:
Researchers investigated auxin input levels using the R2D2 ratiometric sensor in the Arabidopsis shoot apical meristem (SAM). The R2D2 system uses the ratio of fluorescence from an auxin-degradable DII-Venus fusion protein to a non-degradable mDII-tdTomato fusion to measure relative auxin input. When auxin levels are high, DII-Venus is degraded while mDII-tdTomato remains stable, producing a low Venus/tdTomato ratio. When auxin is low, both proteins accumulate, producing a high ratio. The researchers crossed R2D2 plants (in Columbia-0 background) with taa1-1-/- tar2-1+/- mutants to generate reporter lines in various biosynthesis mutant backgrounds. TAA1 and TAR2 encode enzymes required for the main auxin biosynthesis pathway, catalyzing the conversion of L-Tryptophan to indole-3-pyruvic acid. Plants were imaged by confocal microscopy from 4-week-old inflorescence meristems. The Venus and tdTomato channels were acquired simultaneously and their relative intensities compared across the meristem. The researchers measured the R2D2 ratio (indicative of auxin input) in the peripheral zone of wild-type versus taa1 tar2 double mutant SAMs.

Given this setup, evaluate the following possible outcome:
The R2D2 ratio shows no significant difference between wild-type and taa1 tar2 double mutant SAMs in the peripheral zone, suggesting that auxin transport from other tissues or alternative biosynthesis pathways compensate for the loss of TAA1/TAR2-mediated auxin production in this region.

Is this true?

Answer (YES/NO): NO